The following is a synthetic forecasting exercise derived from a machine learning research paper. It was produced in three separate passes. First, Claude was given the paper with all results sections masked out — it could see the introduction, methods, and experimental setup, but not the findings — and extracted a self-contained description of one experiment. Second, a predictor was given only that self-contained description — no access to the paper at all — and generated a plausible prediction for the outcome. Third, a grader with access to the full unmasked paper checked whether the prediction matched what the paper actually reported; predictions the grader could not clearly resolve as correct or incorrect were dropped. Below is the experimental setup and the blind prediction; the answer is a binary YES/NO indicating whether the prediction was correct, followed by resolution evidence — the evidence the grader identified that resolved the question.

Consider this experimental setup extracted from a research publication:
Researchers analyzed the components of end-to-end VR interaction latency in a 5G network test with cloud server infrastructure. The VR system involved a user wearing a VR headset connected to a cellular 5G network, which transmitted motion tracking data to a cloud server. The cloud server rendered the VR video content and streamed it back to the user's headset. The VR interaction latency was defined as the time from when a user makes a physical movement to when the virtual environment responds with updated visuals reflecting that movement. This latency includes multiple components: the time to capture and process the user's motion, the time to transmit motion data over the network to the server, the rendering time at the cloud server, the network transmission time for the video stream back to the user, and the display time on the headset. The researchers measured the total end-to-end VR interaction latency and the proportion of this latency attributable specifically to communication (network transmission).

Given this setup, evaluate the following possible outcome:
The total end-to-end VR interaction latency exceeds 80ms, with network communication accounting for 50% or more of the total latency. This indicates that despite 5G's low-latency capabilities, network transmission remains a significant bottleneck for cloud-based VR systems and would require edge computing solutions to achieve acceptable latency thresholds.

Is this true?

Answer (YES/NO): NO